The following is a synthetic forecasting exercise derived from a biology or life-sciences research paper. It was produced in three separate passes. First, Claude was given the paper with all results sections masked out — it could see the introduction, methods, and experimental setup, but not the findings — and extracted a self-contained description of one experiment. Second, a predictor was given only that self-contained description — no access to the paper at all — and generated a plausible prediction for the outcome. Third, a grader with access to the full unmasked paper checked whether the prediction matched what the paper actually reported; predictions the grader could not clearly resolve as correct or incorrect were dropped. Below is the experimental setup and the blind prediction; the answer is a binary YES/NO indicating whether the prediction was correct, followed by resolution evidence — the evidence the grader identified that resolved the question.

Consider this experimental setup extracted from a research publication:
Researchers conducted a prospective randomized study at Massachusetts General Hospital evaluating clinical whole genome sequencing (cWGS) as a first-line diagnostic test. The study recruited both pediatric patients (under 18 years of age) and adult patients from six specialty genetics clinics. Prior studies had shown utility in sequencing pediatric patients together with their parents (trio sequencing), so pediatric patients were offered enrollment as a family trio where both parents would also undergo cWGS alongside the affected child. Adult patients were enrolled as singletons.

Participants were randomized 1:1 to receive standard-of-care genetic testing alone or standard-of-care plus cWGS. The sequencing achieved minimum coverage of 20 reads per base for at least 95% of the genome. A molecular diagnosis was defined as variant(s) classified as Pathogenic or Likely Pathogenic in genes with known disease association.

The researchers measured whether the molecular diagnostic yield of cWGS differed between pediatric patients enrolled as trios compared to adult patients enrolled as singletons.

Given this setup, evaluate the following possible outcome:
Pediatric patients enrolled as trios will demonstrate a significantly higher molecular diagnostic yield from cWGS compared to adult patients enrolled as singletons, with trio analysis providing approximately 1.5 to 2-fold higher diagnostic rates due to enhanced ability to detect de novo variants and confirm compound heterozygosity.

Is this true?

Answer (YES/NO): NO